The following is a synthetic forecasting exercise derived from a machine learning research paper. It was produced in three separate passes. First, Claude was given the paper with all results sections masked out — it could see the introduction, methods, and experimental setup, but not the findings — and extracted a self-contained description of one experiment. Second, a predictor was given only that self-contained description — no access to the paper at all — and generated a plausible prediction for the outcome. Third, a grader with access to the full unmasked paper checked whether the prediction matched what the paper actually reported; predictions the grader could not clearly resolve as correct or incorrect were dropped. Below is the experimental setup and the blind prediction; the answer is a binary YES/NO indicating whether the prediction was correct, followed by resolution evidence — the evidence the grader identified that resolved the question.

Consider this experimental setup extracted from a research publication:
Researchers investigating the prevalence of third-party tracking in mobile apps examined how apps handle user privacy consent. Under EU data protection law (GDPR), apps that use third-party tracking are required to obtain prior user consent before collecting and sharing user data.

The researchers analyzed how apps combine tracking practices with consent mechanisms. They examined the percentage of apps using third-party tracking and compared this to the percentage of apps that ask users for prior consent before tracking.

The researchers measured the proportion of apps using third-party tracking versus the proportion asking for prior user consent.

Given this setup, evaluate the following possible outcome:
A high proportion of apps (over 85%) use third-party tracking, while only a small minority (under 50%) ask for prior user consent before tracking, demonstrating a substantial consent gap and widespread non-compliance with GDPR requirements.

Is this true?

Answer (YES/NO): NO